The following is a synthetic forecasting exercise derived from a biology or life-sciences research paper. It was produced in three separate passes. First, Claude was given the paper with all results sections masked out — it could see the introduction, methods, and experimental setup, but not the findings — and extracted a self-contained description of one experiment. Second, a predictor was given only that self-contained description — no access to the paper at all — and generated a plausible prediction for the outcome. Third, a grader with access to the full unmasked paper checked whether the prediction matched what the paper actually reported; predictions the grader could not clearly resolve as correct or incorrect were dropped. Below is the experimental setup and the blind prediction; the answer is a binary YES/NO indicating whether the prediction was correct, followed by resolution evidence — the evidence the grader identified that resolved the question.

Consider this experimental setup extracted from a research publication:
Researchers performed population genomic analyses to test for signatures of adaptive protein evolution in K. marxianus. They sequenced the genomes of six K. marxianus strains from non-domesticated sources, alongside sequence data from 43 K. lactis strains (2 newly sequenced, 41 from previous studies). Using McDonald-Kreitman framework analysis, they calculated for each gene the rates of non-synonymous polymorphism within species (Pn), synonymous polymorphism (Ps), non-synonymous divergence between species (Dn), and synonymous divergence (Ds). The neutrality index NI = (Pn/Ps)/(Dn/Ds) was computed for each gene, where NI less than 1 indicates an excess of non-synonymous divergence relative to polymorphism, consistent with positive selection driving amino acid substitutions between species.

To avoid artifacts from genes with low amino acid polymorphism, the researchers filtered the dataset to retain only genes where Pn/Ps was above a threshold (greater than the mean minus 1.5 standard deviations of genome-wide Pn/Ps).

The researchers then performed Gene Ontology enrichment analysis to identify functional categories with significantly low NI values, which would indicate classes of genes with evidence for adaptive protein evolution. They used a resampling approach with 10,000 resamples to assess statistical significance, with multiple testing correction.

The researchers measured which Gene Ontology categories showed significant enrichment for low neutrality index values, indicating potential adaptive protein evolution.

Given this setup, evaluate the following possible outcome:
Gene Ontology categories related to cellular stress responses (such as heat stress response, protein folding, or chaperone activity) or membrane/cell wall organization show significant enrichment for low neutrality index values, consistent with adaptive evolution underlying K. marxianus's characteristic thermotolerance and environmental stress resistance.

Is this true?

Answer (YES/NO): NO